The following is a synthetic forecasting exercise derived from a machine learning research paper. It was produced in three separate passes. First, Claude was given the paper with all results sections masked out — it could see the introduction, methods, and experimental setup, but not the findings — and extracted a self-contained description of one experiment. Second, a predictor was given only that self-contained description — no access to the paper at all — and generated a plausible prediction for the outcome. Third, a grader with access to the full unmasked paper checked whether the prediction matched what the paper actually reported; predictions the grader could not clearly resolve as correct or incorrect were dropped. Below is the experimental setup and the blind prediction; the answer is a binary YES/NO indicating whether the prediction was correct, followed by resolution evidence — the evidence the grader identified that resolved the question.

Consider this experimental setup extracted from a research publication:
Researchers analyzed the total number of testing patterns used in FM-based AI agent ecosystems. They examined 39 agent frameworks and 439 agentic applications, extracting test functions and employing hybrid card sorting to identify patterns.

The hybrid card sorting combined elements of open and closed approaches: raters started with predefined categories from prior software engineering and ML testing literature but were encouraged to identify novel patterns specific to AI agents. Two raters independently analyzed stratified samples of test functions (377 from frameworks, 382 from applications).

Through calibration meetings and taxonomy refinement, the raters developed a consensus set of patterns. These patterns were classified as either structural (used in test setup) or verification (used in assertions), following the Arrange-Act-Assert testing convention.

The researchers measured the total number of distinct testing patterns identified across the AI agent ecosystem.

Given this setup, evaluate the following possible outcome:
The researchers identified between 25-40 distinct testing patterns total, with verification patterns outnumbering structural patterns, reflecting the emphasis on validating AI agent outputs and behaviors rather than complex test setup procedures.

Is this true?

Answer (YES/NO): NO